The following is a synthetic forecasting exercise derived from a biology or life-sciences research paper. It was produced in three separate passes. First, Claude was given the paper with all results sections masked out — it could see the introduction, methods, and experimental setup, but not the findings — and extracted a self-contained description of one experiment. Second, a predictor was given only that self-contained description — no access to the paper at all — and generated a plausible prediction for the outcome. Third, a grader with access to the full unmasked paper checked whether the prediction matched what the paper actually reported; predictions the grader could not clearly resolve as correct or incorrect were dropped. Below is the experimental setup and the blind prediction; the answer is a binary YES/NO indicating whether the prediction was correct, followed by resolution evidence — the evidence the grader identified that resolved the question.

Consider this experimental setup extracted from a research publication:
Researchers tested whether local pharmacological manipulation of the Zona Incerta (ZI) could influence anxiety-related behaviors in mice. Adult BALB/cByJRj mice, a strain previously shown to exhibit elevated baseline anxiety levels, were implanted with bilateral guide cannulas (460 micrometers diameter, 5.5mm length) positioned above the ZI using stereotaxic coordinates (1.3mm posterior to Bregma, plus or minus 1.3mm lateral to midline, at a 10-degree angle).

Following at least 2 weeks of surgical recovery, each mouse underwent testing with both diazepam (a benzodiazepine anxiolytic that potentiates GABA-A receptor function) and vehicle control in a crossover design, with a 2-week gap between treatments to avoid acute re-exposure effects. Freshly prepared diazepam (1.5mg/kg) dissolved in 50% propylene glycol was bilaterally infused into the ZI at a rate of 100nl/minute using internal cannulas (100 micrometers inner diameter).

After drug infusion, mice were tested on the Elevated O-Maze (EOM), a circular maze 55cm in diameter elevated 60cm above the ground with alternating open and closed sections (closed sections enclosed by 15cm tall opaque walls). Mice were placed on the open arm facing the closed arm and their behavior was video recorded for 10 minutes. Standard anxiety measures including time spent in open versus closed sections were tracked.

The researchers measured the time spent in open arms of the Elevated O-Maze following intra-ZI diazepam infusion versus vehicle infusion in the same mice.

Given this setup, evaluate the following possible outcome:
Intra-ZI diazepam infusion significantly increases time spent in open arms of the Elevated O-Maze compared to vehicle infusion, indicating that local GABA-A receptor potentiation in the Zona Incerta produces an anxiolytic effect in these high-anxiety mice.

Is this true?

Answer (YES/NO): YES